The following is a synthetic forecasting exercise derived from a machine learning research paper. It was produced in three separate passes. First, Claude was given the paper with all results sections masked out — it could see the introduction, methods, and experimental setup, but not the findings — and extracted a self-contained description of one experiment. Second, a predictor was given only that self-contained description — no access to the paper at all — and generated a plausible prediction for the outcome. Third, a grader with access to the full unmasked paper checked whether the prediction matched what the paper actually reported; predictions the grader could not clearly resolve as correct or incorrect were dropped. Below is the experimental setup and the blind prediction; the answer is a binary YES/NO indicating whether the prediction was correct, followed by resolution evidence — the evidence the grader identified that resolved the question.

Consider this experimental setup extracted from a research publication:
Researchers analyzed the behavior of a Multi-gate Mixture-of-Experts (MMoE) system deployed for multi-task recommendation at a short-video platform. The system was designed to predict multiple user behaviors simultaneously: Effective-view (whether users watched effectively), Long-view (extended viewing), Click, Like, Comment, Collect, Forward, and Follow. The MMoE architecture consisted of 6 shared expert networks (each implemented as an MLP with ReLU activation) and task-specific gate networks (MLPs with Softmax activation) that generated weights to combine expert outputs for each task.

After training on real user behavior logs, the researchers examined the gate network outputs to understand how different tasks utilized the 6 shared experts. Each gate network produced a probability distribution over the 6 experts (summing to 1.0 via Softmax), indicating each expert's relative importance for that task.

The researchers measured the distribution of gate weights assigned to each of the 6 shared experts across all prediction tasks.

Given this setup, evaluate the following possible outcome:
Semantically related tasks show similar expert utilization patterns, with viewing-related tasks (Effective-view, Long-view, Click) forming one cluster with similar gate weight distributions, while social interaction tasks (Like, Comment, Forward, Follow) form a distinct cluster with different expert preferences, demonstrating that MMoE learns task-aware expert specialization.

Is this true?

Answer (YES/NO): NO